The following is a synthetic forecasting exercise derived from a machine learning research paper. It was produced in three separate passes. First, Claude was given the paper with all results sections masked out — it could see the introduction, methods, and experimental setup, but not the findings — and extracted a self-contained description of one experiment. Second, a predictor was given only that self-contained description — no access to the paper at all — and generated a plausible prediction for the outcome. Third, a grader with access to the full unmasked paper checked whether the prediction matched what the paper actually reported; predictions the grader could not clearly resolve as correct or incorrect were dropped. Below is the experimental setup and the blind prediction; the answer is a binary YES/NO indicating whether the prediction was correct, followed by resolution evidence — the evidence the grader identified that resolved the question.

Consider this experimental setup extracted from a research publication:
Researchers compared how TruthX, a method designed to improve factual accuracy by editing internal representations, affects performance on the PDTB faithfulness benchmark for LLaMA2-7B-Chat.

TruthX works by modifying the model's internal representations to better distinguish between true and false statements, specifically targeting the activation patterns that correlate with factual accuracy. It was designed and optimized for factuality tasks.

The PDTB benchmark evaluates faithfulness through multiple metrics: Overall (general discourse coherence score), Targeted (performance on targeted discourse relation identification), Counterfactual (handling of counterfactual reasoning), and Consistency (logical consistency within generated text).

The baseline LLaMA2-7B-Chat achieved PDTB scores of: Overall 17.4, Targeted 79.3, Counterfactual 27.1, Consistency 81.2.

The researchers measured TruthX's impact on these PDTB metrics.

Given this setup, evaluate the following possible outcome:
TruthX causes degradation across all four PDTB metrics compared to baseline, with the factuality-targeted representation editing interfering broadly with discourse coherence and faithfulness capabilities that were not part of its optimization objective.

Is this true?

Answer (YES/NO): YES